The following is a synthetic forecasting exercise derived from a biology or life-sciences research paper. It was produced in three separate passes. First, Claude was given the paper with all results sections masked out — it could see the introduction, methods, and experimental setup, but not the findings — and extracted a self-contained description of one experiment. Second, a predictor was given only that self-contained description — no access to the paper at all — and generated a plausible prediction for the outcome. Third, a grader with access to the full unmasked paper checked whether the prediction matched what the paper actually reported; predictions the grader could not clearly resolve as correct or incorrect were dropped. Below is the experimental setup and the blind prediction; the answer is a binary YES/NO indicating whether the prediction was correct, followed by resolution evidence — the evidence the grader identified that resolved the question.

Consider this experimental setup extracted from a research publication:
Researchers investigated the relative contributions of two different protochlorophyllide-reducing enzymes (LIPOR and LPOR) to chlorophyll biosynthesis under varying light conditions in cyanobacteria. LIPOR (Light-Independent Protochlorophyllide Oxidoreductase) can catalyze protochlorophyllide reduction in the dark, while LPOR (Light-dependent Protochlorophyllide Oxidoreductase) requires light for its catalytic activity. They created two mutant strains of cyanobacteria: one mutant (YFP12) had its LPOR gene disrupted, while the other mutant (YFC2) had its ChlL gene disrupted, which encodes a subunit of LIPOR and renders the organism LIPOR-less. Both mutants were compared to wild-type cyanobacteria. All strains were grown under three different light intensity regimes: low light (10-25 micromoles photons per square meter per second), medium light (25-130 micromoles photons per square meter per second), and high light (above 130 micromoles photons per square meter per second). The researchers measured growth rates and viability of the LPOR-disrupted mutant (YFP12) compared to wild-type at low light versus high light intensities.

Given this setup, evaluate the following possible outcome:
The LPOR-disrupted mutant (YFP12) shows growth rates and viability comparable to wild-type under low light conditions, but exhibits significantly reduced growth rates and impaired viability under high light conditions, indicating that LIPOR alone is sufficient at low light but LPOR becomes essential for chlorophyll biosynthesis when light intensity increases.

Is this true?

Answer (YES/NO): YES